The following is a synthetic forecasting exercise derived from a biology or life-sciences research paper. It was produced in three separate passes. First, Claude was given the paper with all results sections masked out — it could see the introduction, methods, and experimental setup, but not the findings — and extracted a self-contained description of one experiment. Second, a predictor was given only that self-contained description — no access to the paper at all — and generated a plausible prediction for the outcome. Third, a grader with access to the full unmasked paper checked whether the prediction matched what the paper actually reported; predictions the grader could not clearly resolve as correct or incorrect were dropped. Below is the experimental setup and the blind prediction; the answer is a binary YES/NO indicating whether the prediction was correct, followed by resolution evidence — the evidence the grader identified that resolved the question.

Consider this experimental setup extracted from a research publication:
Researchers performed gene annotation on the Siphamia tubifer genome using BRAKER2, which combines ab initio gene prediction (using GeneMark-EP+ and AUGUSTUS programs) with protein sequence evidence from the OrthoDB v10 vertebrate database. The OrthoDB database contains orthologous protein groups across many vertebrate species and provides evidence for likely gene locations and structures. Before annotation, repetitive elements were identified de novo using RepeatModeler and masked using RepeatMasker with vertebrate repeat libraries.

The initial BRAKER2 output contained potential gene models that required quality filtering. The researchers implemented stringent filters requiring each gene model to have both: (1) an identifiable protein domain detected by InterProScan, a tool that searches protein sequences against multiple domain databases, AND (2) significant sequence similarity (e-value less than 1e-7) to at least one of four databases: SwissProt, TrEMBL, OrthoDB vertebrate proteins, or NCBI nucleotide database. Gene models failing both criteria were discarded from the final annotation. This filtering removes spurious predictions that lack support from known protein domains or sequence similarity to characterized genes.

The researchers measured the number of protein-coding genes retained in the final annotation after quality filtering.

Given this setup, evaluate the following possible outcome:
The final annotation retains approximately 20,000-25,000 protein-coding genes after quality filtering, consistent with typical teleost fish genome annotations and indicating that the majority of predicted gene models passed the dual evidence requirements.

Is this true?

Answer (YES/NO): NO